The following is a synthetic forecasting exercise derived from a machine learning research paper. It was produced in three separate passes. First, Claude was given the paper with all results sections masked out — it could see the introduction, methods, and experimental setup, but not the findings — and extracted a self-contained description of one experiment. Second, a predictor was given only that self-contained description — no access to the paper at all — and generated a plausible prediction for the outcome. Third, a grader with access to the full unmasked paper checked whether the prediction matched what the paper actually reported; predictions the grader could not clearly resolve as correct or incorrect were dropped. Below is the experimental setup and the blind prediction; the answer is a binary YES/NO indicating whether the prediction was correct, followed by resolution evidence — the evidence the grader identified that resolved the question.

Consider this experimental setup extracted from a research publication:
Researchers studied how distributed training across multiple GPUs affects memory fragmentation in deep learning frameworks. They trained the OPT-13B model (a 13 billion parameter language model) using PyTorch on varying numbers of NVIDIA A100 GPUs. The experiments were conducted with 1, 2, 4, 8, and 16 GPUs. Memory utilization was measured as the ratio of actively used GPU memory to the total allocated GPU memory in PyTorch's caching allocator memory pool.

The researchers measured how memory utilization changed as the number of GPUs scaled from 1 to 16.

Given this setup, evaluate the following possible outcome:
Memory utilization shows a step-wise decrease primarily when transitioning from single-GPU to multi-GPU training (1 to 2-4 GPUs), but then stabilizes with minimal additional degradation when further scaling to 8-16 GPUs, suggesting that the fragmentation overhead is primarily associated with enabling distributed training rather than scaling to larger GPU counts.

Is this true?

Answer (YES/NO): NO